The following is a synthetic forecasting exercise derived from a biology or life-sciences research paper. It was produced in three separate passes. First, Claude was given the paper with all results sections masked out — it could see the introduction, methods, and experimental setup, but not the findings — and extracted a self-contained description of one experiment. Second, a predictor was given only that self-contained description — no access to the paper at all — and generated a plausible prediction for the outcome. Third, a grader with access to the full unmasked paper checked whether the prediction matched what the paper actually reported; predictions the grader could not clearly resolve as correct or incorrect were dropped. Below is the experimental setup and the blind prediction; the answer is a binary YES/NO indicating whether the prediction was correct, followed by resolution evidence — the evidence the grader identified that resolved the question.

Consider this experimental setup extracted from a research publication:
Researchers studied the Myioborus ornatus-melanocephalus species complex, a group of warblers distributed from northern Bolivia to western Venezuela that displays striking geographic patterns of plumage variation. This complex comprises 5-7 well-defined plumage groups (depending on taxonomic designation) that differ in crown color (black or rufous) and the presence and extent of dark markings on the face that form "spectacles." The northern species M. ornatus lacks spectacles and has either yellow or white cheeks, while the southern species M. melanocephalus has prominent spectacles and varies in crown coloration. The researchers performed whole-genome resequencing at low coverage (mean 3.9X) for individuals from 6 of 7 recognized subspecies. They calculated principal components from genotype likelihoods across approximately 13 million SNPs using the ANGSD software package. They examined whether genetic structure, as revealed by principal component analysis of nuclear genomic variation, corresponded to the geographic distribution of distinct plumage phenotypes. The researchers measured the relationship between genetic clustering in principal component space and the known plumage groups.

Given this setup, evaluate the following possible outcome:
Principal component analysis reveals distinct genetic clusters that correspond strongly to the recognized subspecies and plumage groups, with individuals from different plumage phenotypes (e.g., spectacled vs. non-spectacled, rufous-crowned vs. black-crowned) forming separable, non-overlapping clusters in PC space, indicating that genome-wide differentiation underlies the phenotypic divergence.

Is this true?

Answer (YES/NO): NO